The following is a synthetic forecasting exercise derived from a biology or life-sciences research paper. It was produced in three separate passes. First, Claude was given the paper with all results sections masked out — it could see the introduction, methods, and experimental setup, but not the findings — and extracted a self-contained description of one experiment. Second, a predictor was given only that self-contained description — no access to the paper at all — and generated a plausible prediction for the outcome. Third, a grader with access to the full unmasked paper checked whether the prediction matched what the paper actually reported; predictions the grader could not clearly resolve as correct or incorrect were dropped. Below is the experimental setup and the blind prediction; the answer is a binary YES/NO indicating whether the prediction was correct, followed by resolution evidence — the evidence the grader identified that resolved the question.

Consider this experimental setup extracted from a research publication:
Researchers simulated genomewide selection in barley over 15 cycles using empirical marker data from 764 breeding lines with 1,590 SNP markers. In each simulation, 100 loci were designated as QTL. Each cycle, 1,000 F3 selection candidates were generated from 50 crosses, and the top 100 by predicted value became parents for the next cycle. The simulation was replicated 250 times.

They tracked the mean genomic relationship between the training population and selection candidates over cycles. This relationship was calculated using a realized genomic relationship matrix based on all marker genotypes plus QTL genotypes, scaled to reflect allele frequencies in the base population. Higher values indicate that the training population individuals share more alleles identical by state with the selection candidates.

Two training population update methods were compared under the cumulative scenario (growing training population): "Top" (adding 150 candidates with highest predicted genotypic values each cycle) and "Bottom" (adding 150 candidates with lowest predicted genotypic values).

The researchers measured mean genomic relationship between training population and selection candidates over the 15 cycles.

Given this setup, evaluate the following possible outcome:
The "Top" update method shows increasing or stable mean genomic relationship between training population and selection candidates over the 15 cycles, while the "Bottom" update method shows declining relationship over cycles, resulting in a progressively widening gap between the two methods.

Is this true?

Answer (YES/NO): NO